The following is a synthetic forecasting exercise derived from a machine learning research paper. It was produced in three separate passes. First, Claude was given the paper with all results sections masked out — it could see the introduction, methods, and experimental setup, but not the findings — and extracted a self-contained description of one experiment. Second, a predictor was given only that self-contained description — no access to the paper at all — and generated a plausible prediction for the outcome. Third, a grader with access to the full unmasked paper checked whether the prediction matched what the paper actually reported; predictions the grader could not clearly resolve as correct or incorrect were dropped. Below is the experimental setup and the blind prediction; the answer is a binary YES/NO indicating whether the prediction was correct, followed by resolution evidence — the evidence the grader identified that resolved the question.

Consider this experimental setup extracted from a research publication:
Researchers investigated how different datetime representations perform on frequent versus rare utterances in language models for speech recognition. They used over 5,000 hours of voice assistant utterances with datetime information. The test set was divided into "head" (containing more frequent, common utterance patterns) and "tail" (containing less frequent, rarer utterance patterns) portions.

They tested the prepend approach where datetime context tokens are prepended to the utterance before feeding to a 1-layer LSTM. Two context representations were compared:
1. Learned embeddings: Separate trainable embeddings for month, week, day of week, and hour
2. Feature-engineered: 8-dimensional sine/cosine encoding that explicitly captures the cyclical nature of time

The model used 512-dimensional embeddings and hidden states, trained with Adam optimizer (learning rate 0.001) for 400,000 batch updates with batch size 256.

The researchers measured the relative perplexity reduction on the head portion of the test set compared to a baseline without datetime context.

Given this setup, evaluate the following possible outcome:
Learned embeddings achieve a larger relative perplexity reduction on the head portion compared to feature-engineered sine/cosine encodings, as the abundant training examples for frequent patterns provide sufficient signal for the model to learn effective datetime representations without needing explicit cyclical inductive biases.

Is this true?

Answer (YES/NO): YES